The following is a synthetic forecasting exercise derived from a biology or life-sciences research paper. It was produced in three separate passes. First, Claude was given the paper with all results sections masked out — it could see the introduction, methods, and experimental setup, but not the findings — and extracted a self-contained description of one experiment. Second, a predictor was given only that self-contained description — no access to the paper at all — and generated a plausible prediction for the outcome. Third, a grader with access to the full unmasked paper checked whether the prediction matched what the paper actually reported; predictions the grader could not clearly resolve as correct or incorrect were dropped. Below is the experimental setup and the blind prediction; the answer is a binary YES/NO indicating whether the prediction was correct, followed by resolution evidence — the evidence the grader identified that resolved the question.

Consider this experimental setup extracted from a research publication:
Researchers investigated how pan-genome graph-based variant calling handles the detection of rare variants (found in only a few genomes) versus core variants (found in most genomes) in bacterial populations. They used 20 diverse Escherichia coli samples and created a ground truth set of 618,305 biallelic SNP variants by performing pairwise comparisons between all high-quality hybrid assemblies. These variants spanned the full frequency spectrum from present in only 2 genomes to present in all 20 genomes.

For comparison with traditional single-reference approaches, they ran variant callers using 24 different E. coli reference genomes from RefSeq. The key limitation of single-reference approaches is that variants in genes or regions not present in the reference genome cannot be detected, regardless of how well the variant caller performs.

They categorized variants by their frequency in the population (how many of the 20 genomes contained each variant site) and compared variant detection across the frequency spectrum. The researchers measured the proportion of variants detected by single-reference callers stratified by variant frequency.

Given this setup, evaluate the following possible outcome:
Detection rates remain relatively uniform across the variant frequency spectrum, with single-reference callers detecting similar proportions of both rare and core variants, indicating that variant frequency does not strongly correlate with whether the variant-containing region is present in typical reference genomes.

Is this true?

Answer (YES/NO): NO